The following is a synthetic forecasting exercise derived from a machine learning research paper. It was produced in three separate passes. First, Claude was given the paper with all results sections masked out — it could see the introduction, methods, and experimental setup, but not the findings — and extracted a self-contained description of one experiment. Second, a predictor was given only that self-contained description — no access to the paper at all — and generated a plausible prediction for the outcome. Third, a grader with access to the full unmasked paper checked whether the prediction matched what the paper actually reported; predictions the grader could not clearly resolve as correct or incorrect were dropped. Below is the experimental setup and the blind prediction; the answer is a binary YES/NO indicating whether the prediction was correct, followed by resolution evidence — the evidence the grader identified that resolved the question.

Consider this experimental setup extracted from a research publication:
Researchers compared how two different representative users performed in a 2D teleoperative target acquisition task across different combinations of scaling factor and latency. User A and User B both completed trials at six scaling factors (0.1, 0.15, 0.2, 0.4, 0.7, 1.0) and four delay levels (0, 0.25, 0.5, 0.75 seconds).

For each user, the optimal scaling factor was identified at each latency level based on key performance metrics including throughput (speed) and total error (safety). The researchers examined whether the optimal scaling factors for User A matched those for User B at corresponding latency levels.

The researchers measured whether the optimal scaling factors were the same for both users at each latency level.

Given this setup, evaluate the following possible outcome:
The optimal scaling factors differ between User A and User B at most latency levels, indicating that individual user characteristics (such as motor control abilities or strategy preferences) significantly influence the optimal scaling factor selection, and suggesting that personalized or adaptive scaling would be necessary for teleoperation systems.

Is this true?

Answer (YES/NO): YES